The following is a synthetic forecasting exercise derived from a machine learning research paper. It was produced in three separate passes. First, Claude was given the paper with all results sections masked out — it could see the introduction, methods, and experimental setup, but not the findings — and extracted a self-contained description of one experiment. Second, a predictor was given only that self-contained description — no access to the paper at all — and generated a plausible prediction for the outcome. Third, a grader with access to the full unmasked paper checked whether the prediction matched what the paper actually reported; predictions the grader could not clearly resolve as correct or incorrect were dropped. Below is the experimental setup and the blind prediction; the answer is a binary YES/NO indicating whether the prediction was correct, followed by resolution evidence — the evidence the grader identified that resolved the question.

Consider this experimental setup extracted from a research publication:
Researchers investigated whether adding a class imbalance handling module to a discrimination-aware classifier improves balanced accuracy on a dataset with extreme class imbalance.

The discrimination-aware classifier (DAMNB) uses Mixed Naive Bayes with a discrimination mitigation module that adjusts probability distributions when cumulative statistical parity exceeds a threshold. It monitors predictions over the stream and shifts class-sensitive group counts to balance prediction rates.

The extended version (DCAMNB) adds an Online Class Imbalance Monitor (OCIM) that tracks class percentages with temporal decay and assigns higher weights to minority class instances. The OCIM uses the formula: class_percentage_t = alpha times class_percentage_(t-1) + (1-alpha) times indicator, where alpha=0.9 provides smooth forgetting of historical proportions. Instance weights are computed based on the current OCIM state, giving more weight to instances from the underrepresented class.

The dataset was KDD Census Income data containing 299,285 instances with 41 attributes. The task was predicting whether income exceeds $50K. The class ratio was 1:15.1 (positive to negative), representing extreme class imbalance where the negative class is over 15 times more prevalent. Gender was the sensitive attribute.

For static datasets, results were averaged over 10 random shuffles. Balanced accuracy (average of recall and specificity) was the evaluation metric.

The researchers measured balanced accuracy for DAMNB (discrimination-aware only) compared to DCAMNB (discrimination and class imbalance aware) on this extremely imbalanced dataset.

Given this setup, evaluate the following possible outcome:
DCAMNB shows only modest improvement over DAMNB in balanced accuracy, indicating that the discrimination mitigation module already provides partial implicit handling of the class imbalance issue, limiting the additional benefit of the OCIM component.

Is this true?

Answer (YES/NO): NO